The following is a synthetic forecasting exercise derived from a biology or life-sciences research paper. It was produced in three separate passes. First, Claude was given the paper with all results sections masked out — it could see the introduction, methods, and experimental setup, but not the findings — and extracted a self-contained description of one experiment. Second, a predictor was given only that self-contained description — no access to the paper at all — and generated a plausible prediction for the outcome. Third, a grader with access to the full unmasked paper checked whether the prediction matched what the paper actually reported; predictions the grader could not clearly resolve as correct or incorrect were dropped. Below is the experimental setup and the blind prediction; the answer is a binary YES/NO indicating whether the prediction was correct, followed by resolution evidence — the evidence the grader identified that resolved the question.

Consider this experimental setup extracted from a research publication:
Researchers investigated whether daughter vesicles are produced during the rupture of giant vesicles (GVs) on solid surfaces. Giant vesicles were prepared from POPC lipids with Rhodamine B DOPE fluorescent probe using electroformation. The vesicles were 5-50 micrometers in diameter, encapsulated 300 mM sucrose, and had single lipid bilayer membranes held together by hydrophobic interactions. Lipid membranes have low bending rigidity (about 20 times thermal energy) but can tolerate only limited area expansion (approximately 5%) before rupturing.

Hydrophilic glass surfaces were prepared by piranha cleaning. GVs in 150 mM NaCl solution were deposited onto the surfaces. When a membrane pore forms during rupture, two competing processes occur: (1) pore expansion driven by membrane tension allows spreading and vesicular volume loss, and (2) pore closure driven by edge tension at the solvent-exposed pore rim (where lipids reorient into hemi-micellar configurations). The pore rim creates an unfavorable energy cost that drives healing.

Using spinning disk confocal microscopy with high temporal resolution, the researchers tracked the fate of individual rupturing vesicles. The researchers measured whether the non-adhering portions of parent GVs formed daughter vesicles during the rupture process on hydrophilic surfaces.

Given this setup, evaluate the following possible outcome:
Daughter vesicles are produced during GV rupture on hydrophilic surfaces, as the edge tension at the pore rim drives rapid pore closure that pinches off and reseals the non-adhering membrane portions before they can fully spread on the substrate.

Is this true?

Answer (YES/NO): YES